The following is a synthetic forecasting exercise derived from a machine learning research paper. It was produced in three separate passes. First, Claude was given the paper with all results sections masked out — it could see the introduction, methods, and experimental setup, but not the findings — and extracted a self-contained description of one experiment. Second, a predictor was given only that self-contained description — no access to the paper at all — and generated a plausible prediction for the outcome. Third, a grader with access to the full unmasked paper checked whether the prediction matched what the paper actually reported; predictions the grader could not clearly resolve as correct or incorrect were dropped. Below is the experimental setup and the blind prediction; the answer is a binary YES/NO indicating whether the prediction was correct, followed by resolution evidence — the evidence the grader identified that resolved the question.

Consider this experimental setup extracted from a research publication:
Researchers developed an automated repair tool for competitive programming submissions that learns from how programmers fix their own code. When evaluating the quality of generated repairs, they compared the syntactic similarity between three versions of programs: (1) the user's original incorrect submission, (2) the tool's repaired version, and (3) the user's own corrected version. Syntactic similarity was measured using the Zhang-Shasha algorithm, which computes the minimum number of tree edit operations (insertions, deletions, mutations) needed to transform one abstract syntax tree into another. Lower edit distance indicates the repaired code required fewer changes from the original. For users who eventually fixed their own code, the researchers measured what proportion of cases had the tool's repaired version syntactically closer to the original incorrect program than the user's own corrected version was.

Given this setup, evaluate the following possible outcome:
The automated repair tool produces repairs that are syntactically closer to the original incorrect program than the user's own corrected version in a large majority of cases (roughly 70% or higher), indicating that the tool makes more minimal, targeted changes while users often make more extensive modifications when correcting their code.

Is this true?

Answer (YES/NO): NO